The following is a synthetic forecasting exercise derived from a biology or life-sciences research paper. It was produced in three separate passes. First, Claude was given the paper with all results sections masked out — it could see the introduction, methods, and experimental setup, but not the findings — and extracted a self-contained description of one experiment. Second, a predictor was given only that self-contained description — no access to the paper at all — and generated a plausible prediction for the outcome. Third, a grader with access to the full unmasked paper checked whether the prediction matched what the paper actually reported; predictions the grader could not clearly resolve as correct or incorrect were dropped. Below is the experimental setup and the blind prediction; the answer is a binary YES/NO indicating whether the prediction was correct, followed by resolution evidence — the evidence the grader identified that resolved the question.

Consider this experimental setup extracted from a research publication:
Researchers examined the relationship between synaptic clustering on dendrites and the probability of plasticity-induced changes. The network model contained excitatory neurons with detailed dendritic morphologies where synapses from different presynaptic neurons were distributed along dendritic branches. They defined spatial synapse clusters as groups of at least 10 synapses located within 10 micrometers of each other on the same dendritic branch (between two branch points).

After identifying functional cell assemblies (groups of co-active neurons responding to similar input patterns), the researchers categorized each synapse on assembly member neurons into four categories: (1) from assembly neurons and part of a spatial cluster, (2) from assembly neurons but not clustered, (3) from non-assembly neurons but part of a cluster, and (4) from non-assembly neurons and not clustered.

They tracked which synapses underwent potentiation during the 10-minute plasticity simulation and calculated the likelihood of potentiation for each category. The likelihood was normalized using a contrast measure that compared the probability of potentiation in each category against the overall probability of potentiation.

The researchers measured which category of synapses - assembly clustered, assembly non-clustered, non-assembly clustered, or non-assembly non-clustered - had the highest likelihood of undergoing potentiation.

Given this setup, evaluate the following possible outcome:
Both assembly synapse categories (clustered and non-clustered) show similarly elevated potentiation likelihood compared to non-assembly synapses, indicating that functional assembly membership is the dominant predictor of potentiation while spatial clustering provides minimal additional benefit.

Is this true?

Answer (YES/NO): NO